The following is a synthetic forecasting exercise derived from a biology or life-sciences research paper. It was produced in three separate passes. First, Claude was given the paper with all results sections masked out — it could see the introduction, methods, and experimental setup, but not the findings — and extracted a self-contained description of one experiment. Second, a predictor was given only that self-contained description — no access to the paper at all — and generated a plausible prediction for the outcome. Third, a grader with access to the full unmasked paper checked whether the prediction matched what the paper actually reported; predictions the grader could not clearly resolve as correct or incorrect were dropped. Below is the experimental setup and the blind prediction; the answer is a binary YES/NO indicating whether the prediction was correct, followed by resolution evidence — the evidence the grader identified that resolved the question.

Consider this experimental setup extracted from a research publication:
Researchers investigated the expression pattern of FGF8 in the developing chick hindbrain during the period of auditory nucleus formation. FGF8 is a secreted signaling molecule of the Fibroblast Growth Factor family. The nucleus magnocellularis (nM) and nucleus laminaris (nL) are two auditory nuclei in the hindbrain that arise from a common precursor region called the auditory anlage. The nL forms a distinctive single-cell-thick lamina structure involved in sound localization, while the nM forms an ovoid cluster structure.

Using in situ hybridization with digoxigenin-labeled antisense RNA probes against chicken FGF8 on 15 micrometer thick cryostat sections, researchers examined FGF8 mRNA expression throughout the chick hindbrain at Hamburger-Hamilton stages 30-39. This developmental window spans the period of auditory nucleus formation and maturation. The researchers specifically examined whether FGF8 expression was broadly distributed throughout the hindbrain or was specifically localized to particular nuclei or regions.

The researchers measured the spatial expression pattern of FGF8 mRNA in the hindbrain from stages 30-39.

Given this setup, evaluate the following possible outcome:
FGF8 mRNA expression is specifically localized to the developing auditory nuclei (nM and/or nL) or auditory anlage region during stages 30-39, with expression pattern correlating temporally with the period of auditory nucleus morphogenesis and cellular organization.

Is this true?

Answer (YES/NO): YES